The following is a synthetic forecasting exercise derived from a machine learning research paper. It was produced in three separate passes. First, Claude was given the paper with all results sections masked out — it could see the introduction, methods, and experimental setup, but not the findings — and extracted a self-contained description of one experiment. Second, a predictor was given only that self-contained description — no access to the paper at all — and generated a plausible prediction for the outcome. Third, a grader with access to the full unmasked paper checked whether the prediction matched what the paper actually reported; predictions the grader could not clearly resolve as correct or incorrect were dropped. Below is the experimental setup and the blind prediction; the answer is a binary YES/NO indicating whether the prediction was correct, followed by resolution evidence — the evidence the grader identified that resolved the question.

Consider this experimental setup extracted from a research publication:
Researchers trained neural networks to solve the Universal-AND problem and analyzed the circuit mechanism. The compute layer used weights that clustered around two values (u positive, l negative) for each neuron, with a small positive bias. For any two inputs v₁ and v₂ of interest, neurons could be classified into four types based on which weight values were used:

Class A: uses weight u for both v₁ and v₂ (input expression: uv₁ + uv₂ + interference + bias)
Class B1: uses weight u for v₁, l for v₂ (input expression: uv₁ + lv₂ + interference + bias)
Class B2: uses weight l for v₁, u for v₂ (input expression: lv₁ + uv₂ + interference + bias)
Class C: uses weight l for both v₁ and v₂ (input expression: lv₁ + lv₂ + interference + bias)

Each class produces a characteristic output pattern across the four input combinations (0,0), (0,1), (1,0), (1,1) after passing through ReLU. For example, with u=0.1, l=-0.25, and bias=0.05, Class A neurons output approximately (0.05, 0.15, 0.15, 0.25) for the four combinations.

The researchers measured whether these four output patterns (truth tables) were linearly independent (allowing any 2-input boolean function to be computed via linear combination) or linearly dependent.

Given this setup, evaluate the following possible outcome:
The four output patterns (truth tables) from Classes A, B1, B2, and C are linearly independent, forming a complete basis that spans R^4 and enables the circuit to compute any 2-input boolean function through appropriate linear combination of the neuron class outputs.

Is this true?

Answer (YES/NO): YES